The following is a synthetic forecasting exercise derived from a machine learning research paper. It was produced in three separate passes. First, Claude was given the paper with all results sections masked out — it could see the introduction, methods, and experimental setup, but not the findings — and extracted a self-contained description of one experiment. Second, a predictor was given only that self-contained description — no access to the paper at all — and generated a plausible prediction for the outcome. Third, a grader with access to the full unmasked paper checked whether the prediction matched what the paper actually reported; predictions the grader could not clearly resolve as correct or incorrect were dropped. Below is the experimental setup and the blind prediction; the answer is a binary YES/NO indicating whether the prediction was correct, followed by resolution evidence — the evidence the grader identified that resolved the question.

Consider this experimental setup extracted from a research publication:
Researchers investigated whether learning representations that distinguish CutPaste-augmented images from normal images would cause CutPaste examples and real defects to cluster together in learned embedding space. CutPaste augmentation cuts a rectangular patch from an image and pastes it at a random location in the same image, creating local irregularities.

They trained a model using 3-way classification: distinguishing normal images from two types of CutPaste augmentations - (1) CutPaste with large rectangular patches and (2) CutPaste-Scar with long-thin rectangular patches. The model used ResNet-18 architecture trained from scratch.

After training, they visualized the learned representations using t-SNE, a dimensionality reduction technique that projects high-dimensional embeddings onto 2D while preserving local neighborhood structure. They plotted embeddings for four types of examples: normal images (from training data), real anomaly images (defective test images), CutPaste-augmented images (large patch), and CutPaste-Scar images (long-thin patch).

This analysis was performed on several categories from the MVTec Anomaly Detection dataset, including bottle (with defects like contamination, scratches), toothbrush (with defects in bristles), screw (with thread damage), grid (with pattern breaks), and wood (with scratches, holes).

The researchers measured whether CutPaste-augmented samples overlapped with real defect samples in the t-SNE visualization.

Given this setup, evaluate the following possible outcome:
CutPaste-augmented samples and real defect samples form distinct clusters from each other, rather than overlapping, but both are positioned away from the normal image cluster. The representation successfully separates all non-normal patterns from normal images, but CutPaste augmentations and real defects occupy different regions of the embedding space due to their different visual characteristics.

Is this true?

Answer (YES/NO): YES